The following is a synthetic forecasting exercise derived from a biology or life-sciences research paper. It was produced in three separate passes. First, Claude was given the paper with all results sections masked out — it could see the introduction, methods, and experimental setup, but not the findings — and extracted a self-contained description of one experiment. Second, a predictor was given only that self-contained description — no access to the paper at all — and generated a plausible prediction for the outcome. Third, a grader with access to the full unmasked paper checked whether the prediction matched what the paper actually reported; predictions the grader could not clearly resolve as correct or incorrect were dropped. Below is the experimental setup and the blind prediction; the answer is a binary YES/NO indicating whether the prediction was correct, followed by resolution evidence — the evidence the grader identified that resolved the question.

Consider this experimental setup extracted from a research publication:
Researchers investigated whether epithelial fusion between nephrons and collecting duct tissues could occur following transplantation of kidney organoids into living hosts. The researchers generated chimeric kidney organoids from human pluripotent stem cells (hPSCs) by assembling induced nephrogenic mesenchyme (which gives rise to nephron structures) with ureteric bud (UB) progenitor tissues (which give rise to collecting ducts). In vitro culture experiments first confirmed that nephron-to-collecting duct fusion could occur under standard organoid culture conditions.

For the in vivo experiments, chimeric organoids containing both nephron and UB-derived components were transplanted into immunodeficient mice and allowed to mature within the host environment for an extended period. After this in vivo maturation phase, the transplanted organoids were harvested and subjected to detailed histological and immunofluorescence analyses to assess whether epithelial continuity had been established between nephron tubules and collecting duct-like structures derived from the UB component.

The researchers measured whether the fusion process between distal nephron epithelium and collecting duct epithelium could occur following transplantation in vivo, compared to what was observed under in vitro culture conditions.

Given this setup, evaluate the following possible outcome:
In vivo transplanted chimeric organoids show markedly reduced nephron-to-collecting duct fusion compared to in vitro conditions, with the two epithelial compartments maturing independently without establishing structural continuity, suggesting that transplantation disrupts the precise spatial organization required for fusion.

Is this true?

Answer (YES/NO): NO